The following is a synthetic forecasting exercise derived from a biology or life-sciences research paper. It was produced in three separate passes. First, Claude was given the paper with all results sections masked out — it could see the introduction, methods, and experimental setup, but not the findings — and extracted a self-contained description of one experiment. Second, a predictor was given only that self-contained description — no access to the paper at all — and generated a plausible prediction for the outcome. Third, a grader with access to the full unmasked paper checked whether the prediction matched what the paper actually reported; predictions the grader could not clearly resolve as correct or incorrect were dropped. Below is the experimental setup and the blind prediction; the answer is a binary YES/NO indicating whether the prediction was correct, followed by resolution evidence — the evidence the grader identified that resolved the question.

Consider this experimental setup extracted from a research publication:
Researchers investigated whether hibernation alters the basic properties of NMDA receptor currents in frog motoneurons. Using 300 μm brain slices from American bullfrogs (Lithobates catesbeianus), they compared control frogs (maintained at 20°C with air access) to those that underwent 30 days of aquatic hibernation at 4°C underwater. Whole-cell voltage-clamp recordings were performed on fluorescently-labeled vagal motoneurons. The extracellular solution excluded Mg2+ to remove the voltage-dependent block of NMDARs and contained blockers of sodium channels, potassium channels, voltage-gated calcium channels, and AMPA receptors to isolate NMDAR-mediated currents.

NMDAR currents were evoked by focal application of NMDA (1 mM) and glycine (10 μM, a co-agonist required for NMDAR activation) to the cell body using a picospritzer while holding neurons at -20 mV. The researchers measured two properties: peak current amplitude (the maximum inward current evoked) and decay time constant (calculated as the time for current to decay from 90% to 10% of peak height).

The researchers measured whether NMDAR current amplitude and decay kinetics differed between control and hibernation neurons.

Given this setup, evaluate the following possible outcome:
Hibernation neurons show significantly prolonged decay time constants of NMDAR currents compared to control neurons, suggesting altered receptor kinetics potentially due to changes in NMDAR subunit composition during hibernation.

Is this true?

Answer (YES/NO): NO